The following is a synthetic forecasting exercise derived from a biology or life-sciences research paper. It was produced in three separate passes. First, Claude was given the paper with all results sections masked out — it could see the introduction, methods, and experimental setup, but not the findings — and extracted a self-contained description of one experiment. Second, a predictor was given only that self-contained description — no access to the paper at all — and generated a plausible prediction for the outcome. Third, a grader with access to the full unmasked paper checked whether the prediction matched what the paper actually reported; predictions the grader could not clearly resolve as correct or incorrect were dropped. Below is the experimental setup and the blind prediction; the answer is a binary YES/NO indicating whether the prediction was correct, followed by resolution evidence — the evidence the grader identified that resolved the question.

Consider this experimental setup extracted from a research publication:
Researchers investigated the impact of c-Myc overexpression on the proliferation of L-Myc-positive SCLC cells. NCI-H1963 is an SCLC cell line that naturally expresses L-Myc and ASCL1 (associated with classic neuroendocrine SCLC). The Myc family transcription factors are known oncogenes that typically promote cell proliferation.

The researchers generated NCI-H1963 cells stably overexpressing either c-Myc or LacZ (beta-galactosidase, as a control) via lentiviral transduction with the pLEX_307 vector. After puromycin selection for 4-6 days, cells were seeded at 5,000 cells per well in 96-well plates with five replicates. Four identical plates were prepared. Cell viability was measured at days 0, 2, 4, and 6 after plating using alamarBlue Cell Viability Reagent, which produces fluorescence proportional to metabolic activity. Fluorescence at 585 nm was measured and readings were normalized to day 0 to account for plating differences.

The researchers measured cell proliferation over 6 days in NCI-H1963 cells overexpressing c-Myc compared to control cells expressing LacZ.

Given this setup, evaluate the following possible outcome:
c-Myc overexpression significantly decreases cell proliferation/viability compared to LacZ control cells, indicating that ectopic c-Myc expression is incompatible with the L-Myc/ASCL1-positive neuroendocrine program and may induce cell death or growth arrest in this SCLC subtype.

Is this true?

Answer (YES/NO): YES